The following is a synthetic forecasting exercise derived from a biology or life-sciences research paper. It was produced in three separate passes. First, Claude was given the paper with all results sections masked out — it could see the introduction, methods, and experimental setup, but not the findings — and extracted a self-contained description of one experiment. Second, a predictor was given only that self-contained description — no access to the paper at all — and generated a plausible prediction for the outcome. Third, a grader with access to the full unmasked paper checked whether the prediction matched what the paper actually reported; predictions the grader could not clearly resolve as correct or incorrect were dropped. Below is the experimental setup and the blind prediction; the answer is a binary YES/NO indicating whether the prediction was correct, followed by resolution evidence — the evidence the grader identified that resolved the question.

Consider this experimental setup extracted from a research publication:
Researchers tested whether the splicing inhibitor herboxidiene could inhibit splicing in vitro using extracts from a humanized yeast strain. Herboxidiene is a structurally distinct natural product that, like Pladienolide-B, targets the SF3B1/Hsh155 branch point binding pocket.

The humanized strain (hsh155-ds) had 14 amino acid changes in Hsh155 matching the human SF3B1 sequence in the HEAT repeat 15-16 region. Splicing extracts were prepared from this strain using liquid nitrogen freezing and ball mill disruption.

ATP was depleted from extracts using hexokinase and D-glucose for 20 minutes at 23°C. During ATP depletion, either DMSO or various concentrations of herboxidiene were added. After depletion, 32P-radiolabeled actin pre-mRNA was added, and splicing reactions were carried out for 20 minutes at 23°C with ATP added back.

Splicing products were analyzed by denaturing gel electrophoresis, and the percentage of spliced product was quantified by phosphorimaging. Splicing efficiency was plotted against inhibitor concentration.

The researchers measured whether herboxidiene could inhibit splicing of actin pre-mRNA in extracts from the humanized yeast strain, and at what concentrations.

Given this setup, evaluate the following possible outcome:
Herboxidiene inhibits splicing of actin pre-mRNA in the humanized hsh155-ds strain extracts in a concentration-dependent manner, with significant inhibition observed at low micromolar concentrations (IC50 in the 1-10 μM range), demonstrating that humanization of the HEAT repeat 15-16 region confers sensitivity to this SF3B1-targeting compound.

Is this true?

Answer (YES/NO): NO